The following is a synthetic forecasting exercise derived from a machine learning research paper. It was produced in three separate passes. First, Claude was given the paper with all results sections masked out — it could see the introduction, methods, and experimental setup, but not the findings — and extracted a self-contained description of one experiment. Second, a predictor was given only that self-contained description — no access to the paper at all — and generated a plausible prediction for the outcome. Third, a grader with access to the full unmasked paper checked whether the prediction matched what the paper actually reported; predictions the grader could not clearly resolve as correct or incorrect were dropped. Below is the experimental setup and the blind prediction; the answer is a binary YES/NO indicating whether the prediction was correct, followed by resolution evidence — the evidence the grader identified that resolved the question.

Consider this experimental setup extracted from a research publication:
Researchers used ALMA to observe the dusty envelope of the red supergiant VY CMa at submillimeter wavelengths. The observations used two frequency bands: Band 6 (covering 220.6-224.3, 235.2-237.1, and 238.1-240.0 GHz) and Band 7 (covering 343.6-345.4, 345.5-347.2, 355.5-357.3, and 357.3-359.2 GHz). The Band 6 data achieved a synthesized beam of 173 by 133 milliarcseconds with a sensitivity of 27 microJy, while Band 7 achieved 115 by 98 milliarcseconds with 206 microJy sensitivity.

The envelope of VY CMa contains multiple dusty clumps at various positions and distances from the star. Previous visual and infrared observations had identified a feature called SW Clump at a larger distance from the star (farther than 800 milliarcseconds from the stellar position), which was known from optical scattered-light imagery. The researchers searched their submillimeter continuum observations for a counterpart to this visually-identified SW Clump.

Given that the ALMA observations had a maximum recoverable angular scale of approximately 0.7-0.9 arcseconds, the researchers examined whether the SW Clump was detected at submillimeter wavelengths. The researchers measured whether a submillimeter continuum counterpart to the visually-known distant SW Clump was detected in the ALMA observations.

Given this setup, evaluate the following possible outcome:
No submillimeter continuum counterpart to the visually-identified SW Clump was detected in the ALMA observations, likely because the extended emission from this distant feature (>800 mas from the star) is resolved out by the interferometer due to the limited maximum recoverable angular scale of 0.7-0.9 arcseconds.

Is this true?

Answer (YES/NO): NO